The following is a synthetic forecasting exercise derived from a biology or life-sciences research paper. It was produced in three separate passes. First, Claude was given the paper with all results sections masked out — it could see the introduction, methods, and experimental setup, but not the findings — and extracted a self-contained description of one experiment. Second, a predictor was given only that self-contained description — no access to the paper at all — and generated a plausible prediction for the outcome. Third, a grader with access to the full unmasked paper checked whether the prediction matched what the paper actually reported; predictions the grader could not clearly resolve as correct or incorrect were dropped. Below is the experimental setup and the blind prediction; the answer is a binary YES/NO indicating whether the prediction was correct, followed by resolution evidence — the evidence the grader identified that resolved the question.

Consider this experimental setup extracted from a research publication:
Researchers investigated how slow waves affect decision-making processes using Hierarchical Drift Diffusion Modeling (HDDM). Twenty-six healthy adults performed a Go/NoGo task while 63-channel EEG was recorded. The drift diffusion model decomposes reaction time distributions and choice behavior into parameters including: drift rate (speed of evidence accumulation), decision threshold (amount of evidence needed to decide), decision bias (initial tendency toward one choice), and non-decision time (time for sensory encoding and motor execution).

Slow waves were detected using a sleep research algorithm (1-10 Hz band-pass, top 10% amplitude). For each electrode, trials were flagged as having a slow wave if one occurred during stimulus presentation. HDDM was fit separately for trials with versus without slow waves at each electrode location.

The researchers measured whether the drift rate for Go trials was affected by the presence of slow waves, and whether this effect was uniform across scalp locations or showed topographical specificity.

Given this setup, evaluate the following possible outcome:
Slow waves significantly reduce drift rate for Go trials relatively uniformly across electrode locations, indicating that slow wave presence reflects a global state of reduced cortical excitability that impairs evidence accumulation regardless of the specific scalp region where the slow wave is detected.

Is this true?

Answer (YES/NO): NO